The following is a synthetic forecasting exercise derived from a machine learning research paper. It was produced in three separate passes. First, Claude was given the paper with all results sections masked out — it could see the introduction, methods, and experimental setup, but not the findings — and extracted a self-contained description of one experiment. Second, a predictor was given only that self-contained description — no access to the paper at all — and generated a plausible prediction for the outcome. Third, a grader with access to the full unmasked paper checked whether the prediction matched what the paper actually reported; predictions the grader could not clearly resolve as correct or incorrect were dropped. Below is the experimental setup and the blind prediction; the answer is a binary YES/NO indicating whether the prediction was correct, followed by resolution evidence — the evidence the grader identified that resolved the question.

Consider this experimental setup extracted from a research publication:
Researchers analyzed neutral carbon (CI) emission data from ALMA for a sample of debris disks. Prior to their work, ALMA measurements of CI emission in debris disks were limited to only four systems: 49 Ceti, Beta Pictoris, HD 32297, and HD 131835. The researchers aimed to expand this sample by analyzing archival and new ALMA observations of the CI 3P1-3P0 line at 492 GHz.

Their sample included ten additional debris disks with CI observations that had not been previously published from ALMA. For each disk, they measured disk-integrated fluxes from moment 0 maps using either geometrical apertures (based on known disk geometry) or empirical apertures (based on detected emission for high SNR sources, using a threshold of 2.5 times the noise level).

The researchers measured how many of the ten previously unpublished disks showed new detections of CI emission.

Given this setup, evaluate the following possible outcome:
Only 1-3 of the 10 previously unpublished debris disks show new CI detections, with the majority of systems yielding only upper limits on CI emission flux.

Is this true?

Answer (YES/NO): YES